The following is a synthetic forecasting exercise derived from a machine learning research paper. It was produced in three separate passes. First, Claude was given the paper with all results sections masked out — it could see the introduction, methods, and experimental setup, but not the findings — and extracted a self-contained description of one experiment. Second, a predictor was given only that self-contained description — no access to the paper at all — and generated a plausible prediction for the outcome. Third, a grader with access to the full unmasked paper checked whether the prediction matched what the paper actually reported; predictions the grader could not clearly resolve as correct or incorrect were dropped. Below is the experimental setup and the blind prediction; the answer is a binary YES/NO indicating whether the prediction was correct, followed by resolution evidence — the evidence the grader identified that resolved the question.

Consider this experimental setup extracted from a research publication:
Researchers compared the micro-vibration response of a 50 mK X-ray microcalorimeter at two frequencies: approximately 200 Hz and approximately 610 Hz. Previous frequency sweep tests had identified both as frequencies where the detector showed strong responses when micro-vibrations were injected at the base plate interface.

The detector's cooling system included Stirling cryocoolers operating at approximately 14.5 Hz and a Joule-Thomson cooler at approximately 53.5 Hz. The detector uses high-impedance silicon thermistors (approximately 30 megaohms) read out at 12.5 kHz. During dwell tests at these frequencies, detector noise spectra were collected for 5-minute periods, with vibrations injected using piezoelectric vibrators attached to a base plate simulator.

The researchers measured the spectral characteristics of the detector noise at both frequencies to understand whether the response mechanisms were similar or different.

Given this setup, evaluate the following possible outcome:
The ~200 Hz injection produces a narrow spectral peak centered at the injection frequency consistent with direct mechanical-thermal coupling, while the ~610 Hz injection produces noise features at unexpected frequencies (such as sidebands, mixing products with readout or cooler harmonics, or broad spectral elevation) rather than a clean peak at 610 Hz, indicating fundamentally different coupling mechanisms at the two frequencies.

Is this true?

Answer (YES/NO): NO